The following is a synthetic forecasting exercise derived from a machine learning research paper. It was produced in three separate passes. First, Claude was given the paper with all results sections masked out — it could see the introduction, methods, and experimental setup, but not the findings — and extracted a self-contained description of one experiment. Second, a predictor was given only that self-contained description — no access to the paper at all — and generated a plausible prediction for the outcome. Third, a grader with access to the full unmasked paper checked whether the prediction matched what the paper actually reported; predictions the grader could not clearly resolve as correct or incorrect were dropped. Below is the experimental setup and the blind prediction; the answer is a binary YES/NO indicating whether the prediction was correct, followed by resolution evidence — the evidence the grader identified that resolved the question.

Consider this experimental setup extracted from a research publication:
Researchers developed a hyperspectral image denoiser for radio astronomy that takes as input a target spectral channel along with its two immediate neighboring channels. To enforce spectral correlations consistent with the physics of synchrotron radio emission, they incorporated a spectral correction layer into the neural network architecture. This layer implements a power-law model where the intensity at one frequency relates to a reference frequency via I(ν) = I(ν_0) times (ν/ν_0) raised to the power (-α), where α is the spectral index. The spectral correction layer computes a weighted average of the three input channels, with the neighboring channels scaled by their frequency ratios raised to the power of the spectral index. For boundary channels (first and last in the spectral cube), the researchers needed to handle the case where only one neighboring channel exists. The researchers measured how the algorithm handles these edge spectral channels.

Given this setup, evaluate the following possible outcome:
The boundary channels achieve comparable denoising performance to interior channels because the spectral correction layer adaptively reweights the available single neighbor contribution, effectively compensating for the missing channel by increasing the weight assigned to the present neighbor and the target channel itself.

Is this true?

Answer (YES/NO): NO